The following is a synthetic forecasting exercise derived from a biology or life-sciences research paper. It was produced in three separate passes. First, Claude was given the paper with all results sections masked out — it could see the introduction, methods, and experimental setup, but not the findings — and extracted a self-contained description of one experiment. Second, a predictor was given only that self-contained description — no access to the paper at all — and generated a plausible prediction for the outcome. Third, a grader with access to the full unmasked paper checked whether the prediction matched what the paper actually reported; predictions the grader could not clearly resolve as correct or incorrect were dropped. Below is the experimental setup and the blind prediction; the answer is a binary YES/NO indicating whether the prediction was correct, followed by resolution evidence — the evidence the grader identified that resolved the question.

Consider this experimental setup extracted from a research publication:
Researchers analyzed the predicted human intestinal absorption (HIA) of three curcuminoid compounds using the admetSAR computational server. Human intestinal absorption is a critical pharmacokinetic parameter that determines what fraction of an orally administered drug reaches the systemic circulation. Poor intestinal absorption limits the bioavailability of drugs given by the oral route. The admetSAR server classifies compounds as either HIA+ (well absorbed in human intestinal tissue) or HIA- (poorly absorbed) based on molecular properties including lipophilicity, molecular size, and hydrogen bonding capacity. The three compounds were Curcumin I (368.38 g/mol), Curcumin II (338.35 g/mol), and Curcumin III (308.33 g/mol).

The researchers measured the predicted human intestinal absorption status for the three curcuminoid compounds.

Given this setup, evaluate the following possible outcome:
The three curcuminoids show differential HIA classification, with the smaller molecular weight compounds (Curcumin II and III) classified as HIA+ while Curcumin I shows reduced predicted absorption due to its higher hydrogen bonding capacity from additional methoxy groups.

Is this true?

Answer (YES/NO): NO